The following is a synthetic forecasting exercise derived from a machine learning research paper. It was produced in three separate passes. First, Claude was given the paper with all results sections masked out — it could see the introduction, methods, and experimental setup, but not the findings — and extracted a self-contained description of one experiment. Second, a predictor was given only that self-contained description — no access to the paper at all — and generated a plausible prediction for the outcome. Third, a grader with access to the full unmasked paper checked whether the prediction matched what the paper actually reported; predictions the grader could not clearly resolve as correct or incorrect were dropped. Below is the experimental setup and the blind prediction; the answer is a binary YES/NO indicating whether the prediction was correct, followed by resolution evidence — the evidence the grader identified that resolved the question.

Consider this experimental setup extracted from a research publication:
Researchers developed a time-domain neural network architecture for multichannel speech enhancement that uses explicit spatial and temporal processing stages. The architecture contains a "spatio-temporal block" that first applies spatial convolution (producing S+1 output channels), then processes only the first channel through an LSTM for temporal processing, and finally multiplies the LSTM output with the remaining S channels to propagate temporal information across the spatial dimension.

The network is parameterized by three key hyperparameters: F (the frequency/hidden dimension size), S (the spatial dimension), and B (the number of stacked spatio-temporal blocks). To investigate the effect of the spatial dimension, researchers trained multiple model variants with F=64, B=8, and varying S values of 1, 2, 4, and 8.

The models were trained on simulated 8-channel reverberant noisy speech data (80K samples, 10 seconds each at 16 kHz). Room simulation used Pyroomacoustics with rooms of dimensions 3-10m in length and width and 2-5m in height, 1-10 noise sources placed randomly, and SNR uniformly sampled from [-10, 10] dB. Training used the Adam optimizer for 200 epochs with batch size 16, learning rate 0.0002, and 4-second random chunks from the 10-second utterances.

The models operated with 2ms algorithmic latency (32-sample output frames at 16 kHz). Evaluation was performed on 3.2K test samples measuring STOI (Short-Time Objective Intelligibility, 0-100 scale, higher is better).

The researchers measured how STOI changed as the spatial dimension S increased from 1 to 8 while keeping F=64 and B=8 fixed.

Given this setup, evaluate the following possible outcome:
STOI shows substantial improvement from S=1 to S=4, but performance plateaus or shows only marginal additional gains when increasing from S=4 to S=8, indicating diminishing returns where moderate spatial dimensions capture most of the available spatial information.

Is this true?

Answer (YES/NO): NO